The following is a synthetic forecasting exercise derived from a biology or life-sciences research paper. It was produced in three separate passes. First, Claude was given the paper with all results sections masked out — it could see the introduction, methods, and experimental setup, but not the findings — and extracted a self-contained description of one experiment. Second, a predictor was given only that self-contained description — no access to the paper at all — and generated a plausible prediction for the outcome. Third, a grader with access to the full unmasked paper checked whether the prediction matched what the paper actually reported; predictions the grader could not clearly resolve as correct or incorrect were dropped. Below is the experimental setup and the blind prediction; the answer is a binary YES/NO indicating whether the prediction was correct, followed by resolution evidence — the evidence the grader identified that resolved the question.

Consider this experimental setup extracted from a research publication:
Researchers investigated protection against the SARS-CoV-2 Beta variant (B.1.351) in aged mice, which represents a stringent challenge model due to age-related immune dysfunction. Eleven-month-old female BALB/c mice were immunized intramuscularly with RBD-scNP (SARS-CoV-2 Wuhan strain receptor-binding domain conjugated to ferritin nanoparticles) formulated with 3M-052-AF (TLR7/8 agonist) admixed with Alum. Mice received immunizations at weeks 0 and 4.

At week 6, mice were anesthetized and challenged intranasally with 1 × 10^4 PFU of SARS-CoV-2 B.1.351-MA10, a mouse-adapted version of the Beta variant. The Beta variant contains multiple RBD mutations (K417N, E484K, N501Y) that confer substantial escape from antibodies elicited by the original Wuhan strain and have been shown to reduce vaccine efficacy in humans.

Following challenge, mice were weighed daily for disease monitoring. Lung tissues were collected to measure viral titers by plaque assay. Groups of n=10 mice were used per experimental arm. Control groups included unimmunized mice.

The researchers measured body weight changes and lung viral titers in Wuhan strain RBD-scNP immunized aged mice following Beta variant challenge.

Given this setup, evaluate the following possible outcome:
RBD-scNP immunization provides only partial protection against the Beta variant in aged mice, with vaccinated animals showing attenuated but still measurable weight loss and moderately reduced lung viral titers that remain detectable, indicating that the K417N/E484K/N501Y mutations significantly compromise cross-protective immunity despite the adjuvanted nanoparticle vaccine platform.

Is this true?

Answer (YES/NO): NO